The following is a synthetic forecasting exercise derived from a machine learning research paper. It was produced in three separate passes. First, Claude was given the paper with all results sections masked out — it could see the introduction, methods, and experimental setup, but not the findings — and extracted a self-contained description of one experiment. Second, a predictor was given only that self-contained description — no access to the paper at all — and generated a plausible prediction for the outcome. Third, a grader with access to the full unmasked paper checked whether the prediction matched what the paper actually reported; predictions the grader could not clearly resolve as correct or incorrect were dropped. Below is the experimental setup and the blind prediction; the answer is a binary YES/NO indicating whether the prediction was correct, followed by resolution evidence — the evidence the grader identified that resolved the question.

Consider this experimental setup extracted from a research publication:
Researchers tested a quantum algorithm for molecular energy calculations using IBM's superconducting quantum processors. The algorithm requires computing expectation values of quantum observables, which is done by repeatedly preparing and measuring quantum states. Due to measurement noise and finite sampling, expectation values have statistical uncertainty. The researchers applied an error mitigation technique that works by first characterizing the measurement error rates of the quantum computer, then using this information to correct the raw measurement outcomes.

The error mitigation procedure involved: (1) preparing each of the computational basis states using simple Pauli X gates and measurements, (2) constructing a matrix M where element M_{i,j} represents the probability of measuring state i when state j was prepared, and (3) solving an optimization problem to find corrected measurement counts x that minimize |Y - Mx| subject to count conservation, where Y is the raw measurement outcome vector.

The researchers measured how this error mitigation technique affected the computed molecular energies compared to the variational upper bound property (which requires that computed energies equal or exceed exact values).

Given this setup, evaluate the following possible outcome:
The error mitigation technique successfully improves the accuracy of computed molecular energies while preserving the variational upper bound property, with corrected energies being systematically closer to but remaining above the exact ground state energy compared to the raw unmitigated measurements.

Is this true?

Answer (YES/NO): NO